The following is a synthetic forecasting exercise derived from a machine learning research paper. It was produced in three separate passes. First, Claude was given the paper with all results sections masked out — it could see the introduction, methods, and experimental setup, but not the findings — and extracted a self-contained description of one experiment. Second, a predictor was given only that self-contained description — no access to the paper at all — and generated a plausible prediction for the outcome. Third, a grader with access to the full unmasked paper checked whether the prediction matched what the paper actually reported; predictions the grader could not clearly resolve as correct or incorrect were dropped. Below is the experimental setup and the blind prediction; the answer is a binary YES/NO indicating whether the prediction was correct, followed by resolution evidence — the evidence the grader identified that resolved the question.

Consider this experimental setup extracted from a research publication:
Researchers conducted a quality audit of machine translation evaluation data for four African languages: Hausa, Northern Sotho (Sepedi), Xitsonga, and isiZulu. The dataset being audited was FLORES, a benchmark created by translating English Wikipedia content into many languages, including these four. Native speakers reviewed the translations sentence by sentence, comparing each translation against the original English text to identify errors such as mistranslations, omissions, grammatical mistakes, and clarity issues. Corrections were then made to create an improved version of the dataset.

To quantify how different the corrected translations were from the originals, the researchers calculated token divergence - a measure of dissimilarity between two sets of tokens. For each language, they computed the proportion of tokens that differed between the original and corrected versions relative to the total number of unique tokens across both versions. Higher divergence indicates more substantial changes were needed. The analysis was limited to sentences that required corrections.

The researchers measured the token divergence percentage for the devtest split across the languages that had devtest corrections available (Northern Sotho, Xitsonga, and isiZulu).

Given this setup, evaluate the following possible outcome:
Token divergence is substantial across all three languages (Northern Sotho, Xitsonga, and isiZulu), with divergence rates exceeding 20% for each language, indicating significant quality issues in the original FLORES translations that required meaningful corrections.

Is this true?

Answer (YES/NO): YES